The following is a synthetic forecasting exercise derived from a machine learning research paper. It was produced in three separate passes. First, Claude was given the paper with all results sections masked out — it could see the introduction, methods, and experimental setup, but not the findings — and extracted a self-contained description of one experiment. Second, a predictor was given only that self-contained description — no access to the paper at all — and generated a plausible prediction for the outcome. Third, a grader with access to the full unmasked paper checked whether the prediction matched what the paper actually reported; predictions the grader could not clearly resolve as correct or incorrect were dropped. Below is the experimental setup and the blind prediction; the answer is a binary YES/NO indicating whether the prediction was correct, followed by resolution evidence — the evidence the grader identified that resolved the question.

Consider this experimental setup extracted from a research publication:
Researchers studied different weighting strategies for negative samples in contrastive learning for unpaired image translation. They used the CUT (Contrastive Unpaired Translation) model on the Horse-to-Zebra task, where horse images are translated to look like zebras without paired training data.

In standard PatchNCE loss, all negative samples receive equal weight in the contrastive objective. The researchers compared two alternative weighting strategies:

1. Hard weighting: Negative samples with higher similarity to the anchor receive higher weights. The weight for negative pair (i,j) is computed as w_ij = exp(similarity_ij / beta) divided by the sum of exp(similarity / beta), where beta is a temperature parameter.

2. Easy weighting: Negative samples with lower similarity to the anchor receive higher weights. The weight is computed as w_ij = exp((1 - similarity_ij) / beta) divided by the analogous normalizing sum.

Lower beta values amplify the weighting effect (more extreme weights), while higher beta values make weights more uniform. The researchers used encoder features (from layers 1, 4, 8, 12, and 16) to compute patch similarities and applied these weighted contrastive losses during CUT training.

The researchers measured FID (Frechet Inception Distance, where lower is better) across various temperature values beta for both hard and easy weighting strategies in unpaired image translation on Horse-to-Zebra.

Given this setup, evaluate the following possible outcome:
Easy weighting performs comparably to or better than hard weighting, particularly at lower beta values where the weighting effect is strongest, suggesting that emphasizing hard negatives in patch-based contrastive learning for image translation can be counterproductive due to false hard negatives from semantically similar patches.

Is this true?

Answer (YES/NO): NO